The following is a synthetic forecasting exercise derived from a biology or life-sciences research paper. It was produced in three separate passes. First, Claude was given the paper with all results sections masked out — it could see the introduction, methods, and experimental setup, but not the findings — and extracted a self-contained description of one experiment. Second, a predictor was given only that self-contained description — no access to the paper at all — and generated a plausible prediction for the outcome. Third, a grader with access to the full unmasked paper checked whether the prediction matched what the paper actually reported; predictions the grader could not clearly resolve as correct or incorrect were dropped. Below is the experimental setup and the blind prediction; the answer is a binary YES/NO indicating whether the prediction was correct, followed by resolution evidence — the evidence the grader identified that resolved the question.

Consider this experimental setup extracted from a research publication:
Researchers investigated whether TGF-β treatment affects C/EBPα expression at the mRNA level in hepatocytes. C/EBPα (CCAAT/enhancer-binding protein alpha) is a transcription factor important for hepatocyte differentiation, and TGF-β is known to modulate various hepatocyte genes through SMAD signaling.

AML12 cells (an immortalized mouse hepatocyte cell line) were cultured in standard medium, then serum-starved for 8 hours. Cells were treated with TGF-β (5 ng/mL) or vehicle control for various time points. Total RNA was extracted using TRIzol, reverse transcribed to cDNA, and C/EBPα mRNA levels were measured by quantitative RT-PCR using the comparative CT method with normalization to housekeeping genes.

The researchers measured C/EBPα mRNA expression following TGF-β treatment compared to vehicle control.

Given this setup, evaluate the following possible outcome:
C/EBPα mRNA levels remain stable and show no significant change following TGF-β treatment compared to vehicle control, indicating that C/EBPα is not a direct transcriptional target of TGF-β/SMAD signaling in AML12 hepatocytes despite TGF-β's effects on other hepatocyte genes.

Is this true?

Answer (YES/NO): NO